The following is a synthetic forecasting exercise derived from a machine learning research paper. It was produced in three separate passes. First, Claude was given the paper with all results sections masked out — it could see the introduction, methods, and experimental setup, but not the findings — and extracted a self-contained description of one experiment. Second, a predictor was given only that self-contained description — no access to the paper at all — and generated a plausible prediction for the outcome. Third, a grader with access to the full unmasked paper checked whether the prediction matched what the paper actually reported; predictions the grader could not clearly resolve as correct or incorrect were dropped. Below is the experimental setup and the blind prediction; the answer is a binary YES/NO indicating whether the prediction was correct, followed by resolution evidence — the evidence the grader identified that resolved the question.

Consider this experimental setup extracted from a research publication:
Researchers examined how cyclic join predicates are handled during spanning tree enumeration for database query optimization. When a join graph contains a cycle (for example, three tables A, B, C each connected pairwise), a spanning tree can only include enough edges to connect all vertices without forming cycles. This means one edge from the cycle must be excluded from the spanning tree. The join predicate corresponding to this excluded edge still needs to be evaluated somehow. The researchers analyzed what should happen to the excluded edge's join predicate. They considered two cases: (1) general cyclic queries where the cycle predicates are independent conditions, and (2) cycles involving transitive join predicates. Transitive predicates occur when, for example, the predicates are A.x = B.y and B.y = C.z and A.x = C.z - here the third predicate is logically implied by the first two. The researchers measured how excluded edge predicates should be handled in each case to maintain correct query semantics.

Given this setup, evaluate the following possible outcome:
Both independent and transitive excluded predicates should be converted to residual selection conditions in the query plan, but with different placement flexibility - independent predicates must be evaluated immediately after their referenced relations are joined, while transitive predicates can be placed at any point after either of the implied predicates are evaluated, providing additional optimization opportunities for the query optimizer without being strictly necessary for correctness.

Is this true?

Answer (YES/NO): NO